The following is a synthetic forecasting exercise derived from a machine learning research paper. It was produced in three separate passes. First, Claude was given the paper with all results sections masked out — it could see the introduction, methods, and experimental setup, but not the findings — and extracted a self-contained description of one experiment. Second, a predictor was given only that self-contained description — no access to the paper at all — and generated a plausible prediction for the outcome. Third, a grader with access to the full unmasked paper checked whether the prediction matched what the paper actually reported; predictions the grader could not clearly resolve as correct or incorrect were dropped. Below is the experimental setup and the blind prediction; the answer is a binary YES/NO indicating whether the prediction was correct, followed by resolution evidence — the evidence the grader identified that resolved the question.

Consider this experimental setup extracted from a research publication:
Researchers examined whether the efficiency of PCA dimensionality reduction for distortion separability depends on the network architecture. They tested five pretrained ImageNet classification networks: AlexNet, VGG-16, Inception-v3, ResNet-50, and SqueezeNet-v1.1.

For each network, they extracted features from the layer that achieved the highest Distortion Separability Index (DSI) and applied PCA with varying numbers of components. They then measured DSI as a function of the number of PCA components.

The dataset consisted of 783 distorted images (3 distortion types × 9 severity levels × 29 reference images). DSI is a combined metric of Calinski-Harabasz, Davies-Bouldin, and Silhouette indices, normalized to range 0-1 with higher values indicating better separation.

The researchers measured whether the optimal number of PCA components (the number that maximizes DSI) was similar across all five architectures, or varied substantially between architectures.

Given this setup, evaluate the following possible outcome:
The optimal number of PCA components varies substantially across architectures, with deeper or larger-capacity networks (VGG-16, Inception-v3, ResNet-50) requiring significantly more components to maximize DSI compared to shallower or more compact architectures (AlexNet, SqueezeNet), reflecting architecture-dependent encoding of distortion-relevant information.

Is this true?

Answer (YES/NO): NO